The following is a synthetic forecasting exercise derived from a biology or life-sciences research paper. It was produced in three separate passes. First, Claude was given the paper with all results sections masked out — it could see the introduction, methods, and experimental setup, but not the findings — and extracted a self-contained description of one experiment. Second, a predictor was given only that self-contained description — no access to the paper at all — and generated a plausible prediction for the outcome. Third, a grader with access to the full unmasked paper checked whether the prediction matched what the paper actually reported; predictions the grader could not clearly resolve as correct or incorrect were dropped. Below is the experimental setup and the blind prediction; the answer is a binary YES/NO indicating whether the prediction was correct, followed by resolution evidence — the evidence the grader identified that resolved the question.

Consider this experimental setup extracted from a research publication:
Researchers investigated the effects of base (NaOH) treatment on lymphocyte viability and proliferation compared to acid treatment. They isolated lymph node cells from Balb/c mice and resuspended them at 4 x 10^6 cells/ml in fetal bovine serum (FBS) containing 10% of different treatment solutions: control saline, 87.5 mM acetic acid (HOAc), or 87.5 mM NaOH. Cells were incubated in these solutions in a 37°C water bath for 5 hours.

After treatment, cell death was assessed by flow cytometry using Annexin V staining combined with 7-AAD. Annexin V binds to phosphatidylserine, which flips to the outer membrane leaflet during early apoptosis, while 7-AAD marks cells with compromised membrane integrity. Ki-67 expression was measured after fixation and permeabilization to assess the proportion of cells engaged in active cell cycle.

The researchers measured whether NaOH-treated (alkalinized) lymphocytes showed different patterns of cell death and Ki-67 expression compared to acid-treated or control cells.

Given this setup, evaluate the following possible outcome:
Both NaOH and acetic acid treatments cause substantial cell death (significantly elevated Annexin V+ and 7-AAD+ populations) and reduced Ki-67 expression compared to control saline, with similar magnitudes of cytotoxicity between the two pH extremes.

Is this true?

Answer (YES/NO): NO